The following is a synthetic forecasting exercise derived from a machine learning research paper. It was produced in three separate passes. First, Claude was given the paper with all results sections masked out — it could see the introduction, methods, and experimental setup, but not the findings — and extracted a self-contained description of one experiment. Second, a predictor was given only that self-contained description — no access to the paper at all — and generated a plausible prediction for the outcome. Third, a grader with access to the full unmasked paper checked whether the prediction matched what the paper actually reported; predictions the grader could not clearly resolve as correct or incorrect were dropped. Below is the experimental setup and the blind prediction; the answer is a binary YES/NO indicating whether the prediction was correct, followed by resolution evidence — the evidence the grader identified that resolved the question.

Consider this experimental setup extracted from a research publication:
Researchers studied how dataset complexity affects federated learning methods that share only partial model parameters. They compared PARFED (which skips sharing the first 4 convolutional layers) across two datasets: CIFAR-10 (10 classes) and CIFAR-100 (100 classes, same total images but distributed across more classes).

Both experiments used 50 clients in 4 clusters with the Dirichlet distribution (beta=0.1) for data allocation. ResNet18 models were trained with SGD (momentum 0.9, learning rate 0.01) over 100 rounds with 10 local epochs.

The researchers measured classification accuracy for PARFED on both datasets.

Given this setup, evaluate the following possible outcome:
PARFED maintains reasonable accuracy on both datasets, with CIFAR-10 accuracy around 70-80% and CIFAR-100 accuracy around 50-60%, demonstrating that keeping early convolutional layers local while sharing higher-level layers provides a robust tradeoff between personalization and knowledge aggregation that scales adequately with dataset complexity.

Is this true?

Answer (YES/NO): NO